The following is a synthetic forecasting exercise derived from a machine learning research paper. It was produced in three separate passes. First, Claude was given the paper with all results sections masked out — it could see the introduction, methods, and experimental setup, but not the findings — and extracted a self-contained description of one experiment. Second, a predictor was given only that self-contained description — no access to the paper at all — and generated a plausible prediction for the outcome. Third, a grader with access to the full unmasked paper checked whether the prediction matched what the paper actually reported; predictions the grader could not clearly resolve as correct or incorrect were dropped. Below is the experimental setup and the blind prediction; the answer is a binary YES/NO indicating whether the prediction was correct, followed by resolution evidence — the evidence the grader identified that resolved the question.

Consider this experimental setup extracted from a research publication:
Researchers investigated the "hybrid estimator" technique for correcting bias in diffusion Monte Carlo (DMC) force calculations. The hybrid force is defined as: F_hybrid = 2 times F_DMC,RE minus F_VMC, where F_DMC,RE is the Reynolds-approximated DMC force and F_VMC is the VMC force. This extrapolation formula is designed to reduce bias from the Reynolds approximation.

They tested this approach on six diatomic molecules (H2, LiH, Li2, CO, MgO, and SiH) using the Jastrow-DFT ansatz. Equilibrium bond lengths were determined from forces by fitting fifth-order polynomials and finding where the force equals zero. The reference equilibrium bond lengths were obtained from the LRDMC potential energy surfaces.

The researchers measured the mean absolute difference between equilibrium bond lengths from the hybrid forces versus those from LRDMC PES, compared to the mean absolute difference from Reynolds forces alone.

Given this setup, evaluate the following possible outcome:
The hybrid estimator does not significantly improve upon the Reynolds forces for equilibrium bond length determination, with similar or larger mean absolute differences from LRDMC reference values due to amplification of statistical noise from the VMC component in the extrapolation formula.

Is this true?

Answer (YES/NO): NO